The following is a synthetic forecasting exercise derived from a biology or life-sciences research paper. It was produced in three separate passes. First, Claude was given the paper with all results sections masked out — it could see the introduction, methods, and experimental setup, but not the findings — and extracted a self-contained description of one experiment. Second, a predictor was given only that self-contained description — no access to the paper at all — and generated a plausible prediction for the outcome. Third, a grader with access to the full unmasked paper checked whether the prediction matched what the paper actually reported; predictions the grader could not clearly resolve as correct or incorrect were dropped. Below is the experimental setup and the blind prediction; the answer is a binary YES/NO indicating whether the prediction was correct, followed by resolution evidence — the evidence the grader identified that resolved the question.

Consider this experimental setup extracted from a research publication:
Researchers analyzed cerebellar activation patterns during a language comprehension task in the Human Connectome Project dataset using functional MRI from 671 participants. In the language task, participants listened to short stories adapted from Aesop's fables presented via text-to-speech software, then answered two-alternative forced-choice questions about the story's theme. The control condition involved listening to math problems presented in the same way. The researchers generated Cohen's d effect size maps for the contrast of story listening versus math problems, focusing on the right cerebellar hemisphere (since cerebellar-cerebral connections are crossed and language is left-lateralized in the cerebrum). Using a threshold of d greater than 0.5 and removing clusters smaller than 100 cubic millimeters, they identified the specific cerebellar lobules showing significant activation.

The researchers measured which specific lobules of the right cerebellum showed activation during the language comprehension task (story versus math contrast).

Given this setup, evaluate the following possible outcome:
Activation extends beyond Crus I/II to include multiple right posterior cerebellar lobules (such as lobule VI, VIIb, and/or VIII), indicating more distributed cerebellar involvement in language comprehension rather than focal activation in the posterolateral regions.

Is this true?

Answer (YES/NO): NO